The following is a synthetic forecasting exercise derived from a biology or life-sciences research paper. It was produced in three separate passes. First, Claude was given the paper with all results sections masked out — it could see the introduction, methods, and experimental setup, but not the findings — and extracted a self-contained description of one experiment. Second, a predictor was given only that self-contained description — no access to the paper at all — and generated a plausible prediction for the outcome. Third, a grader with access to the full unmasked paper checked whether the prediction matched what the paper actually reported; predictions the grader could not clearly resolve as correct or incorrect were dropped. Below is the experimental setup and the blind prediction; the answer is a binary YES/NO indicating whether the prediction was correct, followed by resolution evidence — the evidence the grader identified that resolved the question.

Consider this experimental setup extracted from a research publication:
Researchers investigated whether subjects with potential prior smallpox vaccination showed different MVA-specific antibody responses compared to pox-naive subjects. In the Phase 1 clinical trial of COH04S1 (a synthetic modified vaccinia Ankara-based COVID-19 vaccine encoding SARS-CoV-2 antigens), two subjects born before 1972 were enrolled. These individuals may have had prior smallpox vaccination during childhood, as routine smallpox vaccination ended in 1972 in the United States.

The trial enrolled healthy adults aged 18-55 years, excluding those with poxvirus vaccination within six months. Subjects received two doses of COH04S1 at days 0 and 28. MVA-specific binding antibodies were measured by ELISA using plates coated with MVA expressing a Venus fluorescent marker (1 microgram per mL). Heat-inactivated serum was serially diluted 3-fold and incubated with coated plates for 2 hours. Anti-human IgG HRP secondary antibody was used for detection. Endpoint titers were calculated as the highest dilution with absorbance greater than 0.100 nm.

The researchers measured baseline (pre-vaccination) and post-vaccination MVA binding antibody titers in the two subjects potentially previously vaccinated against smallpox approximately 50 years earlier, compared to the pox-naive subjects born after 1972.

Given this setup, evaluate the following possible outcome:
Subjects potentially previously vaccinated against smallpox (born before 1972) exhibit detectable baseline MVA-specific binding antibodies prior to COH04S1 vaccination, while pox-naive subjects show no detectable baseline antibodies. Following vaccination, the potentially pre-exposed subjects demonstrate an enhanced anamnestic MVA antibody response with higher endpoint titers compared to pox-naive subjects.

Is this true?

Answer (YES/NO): NO